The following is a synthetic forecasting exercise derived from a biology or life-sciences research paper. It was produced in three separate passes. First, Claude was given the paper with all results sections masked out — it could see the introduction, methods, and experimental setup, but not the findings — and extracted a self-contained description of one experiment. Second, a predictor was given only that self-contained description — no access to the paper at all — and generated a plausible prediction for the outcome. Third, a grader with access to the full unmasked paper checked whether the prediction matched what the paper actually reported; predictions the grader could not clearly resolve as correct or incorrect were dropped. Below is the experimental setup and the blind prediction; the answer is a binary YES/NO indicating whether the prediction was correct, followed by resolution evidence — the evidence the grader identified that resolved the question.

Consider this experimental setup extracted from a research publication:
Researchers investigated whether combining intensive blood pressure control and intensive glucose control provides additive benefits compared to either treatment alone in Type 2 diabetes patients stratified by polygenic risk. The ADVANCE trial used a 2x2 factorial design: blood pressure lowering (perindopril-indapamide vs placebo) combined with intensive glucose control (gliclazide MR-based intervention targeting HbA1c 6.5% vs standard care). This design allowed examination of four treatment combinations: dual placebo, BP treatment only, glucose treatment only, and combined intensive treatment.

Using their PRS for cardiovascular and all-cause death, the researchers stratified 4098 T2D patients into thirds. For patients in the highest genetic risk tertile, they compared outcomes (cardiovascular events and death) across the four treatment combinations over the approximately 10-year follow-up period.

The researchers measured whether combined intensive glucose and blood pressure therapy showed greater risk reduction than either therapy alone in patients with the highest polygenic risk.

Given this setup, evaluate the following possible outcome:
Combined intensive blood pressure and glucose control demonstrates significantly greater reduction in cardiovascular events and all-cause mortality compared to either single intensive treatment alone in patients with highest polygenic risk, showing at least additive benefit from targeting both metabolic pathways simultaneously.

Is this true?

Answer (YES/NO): NO